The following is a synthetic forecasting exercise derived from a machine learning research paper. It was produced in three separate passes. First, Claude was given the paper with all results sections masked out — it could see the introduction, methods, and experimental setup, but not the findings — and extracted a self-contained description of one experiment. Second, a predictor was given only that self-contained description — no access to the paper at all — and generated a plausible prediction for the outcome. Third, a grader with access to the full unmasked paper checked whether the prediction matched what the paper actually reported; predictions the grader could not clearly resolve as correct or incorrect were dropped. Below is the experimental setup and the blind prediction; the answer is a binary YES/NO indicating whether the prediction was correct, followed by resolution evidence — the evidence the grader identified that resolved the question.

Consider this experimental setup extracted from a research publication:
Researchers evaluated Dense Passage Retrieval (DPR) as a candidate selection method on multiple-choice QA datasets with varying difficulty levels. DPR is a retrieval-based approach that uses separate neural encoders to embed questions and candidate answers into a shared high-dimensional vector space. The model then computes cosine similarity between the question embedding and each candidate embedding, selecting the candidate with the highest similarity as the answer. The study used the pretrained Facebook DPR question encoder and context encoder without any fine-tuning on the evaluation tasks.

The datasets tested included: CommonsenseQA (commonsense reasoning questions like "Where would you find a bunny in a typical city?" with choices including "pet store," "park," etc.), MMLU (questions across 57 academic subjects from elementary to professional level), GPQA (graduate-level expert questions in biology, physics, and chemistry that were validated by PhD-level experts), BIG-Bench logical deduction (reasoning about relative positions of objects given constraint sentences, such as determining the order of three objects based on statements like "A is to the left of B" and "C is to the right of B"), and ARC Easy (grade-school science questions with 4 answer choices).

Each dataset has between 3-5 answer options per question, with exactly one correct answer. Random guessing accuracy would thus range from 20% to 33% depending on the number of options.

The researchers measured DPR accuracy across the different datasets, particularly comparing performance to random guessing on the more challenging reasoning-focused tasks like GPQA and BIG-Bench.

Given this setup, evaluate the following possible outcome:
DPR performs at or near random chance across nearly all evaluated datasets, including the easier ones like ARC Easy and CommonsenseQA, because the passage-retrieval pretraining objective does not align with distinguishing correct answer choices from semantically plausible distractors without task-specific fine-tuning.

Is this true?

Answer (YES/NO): NO